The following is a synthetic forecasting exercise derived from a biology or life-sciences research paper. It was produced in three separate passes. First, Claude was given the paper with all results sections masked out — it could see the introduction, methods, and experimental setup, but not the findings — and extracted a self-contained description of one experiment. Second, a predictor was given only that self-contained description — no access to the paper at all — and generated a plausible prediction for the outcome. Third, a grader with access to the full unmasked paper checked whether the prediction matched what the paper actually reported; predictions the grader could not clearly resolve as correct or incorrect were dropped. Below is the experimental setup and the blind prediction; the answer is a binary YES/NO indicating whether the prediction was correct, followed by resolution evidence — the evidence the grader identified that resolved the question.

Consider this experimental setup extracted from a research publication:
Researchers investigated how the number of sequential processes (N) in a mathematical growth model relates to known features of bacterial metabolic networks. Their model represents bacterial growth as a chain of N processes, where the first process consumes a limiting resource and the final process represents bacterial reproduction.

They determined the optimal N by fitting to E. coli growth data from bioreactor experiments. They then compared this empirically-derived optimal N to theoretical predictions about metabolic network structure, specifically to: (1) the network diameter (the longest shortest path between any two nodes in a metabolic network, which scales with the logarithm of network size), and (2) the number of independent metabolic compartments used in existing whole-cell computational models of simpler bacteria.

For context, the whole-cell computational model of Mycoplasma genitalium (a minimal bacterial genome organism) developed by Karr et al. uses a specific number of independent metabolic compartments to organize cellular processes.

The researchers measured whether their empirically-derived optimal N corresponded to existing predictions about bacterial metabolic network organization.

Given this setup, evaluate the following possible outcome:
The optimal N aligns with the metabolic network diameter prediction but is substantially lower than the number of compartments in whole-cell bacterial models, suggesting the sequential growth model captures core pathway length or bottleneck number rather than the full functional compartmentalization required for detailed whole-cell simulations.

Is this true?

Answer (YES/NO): NO